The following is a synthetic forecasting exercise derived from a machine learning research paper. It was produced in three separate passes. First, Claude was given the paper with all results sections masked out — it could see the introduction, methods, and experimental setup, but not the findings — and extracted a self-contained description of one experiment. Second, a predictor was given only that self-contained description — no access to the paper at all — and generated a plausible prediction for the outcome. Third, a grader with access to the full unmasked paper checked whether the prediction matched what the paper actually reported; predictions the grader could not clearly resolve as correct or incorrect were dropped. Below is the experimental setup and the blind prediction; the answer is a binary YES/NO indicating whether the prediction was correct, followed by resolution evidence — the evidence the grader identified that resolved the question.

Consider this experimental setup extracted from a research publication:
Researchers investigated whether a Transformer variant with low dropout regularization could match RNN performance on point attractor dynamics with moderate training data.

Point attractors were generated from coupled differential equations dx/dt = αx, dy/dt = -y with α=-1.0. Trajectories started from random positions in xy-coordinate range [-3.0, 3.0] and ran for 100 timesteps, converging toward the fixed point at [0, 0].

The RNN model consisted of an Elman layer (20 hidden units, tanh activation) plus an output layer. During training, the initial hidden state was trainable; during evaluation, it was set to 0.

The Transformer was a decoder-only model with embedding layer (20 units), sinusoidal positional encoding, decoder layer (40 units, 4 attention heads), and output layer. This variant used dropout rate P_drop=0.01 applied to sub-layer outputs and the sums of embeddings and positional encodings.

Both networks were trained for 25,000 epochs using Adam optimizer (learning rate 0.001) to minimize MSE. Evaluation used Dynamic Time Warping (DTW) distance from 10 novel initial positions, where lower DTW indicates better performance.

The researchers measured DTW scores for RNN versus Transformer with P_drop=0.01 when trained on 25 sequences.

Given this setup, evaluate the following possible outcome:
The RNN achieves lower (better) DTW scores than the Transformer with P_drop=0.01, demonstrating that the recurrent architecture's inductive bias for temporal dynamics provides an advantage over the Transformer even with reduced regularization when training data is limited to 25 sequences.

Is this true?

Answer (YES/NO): NO